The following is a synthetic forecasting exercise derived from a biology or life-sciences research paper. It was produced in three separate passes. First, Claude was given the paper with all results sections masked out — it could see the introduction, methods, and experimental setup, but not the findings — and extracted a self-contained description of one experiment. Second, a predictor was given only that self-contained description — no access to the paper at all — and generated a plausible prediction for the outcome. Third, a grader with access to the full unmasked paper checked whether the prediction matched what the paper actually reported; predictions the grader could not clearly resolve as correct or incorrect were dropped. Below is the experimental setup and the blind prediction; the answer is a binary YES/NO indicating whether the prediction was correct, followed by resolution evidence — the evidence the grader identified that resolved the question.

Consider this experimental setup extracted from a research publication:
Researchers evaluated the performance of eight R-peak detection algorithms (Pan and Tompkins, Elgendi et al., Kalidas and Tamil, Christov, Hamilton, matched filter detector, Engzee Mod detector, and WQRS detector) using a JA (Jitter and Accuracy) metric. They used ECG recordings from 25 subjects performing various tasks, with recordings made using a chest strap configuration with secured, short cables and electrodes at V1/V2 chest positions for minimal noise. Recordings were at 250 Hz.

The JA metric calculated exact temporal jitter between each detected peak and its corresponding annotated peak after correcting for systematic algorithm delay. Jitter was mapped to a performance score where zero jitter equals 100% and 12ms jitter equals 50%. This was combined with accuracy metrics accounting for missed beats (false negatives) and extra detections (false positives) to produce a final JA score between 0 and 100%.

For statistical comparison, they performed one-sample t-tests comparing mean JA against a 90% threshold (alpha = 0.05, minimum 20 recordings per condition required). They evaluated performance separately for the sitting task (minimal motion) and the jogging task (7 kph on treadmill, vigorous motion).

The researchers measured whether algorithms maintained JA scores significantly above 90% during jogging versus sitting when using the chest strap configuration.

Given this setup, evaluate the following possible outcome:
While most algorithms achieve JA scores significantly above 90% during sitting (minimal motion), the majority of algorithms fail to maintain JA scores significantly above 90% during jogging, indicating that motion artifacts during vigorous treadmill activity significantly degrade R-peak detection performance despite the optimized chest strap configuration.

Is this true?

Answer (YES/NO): NO